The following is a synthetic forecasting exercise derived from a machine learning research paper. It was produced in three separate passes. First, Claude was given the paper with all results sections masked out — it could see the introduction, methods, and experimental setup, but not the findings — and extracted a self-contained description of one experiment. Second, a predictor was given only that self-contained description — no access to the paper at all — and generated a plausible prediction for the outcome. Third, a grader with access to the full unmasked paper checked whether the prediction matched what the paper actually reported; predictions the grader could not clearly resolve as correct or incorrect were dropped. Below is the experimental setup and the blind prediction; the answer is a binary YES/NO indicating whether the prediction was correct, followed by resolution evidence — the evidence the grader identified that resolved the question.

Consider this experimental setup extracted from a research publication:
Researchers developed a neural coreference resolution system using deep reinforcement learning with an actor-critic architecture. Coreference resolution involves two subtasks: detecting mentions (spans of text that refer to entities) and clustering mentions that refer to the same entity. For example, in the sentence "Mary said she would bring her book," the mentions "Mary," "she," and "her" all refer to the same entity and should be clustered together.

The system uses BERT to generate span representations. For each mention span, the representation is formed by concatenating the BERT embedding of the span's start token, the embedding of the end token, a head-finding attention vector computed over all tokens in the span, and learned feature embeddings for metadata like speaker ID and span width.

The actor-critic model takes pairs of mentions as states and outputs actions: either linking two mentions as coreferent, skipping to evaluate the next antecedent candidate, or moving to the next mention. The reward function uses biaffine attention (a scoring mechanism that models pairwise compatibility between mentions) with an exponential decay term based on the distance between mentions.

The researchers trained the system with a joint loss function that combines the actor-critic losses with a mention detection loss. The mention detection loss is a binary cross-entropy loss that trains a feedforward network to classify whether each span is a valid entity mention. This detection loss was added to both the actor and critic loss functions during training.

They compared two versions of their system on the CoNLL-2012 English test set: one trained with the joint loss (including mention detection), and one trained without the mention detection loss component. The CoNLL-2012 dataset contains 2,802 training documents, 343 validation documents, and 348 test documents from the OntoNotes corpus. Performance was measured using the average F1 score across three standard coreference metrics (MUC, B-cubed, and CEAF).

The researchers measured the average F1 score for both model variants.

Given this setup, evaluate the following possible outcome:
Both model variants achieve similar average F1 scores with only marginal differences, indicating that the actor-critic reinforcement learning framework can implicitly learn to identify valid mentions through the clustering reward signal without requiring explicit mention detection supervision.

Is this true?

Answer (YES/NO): NO